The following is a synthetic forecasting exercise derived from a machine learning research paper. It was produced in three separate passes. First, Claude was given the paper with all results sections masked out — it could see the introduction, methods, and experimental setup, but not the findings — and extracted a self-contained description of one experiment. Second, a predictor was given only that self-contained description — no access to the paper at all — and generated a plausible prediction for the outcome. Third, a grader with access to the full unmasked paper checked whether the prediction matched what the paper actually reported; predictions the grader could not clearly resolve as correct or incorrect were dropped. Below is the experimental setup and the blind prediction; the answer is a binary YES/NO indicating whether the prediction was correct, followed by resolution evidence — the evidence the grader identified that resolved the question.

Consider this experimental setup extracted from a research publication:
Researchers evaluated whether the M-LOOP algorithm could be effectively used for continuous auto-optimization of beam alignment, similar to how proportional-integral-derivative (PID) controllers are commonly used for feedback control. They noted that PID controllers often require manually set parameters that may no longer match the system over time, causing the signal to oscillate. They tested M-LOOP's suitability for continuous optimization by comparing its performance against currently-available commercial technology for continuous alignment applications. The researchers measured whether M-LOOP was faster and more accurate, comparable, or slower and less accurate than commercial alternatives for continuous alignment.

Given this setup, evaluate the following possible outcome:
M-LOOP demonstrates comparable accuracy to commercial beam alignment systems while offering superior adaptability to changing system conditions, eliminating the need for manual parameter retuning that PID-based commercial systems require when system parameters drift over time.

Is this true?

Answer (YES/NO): NO